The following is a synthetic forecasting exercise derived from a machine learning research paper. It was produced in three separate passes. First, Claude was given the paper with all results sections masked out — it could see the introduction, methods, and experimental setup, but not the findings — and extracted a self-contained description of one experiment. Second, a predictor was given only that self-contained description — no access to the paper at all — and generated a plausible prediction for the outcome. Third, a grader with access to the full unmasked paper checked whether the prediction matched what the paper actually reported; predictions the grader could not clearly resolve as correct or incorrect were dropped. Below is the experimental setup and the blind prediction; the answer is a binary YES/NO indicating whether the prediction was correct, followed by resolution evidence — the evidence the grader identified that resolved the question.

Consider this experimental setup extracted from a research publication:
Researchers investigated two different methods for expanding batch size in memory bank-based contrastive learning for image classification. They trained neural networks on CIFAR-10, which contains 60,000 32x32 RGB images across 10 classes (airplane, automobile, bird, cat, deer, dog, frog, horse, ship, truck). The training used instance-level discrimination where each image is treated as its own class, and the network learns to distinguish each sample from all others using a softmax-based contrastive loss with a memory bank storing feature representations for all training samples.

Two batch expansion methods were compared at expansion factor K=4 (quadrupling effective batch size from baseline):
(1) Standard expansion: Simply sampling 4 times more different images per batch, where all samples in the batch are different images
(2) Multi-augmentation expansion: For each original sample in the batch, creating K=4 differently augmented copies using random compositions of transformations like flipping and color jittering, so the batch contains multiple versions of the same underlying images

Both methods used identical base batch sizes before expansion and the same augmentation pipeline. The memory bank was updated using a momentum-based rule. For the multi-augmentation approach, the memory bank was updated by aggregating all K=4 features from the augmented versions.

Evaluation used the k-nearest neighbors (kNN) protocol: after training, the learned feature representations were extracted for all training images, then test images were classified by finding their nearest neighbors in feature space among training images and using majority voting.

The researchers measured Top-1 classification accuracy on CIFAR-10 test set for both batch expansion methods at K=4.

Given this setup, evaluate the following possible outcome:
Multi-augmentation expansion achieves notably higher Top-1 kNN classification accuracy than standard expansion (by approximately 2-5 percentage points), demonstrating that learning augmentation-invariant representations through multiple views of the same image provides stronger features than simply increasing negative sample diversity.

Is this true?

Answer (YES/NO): NO